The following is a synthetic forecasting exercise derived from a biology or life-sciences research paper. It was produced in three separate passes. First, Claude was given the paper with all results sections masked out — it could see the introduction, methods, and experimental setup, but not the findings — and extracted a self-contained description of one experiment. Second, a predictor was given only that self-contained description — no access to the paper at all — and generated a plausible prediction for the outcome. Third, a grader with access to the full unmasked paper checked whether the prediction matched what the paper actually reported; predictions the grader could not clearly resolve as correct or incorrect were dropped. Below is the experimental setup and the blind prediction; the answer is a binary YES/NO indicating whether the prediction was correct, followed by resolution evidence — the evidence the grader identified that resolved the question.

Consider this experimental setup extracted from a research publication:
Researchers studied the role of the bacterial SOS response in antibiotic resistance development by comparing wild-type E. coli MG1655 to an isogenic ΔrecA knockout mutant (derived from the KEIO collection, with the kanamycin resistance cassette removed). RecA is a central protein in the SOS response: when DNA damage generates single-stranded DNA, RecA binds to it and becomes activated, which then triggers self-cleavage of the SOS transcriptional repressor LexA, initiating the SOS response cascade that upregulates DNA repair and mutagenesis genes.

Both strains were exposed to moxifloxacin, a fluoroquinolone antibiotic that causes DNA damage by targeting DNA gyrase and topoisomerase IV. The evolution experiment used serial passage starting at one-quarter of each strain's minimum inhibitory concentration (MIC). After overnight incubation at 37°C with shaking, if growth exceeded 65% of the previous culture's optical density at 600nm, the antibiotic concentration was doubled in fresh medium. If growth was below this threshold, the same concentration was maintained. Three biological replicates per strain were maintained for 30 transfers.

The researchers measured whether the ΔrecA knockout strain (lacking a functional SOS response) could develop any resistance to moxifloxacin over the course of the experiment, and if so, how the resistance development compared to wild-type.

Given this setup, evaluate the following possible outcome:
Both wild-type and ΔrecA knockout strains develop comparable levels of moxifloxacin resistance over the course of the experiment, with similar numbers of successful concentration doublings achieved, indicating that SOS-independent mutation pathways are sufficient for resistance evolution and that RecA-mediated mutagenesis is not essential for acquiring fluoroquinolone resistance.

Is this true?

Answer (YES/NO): NO